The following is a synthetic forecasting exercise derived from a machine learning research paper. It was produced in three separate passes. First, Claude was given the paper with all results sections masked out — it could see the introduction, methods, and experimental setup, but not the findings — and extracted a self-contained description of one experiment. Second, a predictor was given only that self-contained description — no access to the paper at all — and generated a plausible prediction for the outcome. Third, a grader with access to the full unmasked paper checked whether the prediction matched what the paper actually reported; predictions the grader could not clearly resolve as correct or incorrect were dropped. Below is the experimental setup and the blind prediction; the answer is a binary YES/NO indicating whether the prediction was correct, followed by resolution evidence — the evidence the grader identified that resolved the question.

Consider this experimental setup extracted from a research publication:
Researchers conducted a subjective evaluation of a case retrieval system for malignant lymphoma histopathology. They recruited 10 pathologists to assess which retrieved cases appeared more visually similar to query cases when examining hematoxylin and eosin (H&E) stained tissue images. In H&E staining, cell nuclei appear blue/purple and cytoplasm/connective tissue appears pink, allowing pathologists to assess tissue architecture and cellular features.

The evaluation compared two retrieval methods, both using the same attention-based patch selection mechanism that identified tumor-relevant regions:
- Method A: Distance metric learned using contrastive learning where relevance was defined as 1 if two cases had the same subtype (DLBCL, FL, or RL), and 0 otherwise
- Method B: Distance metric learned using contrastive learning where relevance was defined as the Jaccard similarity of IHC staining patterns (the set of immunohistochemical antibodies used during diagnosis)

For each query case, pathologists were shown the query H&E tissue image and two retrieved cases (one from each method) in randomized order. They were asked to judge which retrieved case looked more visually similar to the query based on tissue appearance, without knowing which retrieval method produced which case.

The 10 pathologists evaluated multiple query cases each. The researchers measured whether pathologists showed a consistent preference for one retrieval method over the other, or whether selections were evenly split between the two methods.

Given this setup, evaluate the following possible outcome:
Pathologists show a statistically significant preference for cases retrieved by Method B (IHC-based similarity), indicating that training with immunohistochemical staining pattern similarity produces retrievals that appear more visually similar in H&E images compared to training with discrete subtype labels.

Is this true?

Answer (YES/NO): YES